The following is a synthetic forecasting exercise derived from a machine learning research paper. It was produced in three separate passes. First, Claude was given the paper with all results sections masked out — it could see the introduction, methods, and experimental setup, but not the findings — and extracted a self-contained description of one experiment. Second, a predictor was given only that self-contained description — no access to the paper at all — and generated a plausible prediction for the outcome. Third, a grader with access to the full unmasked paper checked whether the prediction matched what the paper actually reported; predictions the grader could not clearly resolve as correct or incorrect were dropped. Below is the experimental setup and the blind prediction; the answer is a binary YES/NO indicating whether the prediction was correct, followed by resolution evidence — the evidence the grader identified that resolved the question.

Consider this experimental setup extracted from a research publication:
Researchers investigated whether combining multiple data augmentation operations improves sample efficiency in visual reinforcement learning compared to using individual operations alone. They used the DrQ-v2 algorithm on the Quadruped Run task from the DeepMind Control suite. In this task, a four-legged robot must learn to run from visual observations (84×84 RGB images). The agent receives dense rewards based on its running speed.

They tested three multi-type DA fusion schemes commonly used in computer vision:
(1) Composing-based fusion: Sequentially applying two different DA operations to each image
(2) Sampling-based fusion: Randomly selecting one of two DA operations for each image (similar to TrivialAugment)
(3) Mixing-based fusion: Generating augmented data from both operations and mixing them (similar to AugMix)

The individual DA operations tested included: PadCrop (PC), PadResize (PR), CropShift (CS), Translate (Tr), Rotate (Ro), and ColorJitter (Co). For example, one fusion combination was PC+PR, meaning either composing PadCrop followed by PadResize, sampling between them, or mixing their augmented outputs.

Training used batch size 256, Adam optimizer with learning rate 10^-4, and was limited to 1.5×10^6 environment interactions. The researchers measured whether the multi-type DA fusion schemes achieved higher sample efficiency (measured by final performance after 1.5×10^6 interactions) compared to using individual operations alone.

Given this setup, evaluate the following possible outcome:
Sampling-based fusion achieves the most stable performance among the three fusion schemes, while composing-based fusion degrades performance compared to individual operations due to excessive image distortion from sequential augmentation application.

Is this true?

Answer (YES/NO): NO